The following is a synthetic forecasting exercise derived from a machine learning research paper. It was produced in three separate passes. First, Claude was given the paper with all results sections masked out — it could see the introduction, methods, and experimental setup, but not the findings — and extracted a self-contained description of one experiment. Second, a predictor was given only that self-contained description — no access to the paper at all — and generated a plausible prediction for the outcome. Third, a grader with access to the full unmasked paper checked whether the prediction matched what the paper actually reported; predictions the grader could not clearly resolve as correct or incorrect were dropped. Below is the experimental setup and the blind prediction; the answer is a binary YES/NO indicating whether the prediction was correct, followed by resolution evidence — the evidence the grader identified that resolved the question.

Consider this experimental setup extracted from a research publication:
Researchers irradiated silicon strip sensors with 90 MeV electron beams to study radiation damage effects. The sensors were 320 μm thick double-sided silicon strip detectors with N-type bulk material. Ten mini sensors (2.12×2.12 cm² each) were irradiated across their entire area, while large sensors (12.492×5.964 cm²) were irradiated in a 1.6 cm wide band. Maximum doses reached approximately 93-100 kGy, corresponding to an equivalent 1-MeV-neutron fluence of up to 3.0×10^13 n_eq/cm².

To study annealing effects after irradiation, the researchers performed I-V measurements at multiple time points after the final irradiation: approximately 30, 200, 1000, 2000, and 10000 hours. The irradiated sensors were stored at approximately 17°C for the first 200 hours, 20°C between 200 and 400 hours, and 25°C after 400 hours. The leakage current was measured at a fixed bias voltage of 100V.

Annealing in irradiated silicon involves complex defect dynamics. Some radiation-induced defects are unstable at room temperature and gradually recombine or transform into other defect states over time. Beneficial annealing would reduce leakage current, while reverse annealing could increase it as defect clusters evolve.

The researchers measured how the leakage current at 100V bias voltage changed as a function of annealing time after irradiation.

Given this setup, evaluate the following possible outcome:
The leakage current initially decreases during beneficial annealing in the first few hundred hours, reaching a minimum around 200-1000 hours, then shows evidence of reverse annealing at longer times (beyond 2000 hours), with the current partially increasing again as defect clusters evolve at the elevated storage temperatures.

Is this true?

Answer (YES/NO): NO